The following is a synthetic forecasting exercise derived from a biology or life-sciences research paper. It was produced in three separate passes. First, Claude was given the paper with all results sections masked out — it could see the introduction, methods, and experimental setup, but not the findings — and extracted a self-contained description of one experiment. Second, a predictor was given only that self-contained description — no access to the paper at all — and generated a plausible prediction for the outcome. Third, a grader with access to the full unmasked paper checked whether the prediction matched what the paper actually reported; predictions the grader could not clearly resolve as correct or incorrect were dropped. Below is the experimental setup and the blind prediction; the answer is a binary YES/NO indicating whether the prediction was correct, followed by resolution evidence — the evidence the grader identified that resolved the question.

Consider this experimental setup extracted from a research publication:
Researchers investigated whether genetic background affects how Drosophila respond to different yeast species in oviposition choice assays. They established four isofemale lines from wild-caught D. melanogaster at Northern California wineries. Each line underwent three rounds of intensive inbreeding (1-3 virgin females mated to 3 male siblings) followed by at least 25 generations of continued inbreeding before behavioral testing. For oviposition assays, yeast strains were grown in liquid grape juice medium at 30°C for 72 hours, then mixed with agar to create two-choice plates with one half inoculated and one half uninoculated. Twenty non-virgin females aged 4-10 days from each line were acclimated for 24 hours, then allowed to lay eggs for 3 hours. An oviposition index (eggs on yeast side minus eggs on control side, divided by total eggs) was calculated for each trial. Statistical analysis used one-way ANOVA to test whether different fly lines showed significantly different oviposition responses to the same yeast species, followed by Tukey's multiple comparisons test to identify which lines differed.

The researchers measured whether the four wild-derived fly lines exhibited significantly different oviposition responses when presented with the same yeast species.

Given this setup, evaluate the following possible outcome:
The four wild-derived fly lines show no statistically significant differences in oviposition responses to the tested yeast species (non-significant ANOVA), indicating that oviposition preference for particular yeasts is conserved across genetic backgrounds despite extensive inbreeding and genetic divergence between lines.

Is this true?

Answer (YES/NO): NO